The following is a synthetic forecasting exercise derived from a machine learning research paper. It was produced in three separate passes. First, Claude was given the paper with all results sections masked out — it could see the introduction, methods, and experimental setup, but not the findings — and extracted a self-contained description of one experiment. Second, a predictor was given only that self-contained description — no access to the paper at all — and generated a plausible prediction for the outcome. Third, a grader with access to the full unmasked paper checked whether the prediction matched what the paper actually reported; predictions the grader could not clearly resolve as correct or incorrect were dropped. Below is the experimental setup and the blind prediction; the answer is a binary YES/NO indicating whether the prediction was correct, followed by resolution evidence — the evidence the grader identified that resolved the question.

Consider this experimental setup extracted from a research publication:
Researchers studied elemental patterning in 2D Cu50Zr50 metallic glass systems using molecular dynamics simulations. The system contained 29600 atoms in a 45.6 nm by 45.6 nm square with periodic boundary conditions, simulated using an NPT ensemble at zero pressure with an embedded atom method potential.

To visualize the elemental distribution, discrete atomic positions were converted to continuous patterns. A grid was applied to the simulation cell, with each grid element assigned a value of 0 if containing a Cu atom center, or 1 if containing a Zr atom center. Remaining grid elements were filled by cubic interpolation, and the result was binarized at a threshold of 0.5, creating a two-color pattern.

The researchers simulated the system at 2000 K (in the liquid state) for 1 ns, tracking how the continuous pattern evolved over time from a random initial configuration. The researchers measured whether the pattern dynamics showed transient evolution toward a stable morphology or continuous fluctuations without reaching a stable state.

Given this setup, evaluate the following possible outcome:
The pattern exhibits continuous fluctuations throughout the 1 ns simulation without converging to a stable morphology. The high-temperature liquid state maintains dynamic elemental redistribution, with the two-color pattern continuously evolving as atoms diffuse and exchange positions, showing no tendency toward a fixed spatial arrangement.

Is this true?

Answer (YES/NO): NO